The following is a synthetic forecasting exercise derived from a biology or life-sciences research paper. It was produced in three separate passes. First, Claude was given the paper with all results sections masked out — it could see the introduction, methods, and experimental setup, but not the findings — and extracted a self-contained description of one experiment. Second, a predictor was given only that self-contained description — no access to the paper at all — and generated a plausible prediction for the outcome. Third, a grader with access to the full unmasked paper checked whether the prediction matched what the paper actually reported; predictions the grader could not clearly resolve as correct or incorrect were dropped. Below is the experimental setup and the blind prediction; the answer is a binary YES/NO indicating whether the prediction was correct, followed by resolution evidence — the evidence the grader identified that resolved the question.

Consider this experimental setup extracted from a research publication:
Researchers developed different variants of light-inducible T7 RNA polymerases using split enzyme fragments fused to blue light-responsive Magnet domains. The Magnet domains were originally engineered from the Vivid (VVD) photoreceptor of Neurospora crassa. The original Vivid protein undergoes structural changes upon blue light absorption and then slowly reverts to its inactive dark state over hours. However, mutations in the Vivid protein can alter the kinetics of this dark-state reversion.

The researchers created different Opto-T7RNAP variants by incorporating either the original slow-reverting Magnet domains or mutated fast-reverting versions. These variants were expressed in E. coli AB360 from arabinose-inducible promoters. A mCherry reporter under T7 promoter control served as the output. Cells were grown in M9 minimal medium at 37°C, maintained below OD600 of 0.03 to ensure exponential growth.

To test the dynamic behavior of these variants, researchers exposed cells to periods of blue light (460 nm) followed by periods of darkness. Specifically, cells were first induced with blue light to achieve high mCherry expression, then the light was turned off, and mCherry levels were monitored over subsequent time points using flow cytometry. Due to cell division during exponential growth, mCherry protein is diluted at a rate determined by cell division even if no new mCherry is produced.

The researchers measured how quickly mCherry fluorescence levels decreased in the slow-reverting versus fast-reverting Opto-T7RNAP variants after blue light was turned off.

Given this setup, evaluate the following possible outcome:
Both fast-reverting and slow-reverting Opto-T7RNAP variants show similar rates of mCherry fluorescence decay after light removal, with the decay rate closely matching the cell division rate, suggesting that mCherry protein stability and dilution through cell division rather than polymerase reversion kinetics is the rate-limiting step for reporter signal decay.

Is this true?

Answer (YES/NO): NO